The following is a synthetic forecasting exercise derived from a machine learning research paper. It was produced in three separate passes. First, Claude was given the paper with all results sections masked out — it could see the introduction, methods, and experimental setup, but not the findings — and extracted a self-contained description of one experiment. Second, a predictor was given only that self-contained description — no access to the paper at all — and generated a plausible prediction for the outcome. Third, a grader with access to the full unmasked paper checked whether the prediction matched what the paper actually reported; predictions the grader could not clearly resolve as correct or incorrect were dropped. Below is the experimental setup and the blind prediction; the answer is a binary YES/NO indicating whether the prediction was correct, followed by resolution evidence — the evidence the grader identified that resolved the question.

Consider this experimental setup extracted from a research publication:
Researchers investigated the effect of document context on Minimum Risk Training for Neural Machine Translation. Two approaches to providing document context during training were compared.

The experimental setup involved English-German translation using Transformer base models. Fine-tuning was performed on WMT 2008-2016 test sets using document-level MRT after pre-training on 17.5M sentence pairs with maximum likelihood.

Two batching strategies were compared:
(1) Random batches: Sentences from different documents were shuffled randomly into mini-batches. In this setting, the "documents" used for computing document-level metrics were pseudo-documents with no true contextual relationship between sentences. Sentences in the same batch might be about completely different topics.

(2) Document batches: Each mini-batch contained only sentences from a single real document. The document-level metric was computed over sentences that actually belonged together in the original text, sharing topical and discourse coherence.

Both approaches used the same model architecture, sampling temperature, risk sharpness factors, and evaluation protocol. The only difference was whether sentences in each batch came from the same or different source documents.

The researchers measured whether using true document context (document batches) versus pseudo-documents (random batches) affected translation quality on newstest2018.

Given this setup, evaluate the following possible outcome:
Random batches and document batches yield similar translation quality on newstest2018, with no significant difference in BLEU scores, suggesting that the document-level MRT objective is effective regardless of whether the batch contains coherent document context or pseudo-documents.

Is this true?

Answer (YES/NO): YES